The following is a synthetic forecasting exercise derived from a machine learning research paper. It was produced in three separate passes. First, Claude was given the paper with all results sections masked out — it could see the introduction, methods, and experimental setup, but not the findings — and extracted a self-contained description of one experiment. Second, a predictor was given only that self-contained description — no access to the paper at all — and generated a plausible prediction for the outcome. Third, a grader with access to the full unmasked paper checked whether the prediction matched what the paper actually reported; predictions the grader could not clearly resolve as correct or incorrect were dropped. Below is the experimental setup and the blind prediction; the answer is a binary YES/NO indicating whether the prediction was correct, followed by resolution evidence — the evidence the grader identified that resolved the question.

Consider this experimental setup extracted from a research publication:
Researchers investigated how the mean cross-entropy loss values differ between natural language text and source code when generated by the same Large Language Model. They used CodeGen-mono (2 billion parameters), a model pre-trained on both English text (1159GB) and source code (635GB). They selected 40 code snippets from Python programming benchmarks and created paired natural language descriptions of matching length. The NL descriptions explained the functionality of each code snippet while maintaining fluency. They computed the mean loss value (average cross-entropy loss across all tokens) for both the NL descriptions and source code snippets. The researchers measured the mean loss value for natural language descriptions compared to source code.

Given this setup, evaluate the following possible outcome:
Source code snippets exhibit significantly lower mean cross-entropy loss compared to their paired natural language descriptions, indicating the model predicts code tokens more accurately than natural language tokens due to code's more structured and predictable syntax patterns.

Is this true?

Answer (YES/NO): YES